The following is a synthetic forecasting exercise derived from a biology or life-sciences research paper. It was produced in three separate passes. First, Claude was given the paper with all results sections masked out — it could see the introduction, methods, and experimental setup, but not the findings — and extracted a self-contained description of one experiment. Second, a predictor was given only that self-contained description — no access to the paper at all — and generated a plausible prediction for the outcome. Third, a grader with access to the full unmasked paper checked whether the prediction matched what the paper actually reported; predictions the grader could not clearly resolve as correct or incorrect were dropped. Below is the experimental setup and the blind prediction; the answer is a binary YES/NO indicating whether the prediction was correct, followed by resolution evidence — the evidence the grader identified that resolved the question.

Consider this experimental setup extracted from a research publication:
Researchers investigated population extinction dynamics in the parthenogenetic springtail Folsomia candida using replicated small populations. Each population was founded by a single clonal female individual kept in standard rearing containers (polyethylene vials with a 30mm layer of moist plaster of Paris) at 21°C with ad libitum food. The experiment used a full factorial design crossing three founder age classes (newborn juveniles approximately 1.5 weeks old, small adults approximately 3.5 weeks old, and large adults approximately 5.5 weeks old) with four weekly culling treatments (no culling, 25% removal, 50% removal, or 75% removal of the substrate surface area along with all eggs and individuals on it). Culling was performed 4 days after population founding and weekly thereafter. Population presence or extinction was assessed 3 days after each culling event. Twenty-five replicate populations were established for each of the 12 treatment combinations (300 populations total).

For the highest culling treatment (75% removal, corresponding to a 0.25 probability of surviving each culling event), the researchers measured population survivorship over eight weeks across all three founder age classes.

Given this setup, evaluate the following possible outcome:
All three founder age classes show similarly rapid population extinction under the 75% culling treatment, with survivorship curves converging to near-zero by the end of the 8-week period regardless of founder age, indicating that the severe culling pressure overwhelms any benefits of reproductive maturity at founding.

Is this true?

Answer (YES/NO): NO